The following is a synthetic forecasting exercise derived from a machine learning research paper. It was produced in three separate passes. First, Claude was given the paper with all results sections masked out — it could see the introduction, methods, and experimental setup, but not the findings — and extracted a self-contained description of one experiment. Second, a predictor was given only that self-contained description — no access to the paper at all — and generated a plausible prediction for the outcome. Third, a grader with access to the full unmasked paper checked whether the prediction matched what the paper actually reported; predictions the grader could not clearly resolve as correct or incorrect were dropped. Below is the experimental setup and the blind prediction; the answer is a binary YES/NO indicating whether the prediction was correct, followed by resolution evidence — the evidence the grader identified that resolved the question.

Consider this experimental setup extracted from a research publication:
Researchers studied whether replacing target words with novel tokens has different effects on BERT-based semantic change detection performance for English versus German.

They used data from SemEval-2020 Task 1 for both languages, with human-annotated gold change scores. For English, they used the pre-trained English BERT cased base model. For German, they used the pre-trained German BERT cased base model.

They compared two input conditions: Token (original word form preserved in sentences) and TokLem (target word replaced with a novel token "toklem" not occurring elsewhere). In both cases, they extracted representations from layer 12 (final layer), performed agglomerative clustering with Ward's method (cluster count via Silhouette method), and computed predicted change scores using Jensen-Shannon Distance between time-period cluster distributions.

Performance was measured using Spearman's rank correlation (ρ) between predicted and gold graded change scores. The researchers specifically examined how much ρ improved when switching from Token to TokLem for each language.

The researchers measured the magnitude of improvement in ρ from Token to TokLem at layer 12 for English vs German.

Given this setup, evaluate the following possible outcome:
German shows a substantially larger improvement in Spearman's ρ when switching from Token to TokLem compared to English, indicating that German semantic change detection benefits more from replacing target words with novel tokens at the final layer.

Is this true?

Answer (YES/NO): YES